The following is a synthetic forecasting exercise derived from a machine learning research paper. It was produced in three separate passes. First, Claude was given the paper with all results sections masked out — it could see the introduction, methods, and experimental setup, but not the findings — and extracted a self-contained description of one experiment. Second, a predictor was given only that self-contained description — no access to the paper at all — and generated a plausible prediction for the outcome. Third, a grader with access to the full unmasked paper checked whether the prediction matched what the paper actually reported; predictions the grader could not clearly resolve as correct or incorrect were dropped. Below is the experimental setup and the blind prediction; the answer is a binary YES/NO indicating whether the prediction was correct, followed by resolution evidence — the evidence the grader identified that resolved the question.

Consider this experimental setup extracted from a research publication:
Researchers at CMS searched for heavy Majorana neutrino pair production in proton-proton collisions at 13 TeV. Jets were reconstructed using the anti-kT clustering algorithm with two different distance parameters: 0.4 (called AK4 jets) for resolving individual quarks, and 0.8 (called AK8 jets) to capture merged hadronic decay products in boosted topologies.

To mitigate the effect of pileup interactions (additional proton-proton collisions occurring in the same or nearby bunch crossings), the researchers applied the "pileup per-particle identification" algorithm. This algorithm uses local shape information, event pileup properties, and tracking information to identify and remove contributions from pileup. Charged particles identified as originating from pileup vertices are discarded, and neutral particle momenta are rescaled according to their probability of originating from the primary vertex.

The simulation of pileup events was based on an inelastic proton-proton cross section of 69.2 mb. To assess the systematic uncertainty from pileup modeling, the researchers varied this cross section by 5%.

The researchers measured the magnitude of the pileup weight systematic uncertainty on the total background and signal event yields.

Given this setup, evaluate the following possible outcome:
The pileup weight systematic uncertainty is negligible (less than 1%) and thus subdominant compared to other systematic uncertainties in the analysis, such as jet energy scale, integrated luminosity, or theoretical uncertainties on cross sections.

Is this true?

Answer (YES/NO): NO